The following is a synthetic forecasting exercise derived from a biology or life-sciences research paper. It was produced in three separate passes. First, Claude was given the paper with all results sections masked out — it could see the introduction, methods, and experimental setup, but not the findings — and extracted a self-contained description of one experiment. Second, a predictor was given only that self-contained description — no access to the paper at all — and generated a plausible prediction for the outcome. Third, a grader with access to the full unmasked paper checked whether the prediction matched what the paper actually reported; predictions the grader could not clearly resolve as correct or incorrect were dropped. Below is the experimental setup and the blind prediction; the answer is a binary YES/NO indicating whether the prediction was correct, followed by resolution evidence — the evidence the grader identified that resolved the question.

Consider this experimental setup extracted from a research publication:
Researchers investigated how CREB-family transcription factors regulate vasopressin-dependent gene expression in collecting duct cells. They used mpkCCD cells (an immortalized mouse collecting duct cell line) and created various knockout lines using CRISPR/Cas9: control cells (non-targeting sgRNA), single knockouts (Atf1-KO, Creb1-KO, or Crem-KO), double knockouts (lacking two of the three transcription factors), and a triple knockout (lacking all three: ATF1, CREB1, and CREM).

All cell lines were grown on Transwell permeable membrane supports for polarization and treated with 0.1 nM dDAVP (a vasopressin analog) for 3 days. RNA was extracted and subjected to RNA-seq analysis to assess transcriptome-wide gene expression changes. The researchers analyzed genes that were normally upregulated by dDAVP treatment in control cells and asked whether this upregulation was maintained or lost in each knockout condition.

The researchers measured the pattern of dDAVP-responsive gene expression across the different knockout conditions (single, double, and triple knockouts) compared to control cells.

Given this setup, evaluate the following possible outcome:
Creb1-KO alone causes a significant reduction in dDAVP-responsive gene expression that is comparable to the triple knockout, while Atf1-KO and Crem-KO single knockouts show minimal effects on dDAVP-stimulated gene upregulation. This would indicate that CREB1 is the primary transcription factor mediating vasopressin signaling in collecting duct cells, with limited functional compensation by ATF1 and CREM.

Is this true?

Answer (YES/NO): NO